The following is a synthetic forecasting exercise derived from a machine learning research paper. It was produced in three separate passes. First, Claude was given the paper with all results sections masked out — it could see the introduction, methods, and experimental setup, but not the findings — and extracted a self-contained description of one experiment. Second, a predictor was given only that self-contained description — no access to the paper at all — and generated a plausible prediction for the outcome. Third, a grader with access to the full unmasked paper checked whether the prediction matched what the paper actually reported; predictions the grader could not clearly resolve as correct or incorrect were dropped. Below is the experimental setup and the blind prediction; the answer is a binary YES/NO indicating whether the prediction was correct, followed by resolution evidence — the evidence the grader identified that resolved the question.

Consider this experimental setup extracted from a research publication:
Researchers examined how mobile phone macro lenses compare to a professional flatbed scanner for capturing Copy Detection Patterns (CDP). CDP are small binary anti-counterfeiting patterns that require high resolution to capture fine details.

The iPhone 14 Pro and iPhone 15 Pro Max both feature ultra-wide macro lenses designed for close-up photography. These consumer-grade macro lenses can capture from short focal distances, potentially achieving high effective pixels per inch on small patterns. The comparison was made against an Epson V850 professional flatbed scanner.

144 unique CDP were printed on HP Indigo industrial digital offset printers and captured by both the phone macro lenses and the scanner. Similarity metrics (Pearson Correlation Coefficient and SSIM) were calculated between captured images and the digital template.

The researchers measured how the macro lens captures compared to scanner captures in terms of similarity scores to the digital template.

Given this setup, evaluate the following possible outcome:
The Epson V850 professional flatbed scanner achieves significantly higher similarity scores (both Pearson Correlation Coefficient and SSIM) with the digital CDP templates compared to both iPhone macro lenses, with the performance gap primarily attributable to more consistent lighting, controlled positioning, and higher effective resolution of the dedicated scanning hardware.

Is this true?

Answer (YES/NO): NO